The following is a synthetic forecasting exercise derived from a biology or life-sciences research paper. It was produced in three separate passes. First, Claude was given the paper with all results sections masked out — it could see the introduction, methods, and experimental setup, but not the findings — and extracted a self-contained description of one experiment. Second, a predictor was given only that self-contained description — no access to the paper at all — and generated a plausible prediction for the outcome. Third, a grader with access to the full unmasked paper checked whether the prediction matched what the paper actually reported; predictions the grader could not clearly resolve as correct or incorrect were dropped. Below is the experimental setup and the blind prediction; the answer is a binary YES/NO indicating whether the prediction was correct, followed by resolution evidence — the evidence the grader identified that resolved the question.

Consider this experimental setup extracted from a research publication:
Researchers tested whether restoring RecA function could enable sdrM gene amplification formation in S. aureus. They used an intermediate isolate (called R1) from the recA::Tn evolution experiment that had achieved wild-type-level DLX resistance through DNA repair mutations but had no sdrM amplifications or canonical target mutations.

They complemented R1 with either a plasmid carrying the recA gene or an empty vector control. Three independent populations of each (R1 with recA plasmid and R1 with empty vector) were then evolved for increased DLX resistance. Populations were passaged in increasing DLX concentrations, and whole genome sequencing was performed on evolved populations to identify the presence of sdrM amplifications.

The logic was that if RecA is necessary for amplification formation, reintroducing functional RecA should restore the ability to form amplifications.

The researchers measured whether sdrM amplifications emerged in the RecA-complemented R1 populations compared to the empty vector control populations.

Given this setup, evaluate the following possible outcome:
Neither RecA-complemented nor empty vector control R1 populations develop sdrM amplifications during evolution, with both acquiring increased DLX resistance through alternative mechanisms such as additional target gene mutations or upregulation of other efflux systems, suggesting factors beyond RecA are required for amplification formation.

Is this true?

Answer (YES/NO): NO